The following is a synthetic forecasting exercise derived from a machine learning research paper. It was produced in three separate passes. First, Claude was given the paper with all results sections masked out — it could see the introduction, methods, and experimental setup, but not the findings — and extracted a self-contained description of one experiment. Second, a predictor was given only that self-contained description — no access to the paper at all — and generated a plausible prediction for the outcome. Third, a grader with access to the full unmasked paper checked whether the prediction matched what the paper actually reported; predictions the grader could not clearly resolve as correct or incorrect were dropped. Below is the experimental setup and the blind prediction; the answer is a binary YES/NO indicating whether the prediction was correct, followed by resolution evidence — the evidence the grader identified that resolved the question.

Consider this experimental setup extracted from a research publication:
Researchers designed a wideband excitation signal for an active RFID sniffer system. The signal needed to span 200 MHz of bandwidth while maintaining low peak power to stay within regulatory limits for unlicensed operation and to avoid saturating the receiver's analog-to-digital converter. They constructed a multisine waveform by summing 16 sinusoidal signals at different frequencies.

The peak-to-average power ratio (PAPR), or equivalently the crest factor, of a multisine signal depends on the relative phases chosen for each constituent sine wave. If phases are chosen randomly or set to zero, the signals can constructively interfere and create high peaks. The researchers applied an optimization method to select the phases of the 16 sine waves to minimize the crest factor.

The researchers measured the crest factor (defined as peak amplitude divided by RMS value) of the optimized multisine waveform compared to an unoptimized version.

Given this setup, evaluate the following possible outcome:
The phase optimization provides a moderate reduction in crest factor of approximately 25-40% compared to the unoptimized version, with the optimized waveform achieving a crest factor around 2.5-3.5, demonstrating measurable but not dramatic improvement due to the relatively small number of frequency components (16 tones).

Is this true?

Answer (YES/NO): NO